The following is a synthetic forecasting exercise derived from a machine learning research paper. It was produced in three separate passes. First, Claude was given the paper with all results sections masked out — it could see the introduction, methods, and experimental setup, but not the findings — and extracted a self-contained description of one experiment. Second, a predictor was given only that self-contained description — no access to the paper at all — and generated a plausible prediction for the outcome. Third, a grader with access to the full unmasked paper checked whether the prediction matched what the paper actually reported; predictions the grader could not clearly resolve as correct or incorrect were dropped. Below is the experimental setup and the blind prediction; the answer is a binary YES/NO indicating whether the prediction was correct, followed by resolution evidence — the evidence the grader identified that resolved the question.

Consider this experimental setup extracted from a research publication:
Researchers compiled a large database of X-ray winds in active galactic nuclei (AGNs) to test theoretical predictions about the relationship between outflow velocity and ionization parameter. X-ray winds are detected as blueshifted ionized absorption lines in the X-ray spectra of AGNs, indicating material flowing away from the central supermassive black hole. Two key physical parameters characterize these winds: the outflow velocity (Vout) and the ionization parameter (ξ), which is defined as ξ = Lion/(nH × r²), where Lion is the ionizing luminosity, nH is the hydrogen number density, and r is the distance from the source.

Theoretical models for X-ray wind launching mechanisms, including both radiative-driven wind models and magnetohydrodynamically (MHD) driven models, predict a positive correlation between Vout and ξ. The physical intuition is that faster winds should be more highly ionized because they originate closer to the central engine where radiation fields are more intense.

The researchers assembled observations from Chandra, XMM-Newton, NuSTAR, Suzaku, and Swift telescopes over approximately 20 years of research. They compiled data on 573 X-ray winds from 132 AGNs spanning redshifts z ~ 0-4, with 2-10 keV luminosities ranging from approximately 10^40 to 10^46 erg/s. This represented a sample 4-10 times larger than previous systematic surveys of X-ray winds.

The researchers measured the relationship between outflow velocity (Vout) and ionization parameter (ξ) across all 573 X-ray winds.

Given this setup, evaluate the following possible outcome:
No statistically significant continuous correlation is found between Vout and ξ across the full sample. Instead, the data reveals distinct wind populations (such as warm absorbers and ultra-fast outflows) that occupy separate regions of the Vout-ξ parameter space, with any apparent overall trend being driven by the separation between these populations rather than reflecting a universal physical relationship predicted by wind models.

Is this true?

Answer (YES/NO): YES